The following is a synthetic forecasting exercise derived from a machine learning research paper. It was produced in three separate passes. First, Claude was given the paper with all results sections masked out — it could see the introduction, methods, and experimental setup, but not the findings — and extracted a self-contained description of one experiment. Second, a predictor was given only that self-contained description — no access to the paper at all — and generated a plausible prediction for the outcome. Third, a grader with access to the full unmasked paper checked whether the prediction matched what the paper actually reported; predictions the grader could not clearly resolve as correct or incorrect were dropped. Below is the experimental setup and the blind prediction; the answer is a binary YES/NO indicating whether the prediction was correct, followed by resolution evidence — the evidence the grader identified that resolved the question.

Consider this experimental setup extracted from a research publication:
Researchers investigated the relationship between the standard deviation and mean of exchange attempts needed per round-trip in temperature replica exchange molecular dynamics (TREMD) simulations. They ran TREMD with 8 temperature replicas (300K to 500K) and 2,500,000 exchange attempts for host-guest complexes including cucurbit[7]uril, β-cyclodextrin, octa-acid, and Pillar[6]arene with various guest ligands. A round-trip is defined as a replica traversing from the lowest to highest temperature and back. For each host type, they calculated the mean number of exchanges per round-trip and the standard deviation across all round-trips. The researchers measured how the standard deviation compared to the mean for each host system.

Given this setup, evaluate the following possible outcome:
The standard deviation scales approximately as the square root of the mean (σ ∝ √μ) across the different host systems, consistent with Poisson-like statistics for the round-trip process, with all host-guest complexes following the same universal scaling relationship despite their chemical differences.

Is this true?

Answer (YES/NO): NO